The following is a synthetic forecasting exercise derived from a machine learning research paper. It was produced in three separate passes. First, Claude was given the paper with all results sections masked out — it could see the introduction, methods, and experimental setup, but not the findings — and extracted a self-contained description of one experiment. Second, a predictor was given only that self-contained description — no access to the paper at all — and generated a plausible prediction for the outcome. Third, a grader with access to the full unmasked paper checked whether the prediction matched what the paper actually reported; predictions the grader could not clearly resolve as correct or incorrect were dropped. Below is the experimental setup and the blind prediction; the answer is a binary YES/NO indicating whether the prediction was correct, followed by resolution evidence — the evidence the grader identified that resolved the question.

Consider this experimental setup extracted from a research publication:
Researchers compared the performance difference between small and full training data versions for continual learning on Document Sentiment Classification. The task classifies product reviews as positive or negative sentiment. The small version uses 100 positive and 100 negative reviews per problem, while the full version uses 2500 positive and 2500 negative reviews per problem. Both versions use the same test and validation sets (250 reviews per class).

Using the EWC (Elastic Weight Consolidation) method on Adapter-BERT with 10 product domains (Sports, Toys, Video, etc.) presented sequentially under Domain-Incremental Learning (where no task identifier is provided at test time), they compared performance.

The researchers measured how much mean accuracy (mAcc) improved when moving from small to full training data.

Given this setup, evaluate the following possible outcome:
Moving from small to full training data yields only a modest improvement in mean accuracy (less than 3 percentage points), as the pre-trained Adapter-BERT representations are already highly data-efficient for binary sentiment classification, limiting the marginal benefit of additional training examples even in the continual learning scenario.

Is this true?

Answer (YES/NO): YES